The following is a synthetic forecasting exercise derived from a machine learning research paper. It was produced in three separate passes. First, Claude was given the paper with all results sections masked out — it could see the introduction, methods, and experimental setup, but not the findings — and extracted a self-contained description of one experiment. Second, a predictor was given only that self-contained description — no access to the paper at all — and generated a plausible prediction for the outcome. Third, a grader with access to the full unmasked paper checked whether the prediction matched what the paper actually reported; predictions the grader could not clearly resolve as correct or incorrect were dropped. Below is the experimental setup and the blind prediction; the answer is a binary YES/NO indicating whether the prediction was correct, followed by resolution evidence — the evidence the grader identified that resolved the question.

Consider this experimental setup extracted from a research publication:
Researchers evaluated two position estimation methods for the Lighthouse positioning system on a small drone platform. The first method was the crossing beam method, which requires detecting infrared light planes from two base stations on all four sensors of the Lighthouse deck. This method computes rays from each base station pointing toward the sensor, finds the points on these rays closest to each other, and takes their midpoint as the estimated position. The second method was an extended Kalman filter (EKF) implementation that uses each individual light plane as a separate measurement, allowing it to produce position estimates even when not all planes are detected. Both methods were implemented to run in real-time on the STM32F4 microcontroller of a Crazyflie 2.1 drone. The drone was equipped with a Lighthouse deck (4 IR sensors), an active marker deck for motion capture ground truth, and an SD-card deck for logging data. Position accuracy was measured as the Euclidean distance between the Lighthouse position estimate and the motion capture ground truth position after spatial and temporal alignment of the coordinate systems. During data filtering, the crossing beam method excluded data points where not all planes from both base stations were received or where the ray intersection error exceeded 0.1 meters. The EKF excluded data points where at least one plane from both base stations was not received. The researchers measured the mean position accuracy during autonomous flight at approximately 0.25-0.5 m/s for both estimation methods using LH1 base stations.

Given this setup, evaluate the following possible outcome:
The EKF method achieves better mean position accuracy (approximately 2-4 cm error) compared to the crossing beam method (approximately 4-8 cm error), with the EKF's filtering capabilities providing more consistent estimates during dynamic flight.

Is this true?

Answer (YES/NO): NO